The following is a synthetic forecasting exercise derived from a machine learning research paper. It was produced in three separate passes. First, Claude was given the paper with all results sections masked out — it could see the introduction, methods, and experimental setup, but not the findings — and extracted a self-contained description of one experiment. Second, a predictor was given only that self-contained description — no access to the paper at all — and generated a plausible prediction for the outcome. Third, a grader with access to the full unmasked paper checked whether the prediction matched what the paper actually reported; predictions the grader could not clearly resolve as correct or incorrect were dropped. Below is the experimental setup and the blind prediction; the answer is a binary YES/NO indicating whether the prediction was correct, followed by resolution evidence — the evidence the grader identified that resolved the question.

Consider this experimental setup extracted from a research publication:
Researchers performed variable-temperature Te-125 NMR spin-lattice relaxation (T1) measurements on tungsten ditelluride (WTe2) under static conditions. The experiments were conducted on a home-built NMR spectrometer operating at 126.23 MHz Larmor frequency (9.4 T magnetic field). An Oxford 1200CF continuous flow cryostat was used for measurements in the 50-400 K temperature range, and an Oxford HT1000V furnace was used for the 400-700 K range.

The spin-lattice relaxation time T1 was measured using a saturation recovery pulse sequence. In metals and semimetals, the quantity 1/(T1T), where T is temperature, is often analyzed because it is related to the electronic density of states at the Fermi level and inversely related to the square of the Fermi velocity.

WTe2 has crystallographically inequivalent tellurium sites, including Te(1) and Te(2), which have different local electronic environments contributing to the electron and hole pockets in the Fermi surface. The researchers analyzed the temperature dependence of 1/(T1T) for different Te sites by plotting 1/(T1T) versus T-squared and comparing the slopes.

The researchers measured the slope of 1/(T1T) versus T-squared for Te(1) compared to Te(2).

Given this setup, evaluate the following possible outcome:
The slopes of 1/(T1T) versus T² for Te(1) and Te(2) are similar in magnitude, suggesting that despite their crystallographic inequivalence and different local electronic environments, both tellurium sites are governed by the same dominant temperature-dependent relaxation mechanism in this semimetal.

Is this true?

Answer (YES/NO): NO